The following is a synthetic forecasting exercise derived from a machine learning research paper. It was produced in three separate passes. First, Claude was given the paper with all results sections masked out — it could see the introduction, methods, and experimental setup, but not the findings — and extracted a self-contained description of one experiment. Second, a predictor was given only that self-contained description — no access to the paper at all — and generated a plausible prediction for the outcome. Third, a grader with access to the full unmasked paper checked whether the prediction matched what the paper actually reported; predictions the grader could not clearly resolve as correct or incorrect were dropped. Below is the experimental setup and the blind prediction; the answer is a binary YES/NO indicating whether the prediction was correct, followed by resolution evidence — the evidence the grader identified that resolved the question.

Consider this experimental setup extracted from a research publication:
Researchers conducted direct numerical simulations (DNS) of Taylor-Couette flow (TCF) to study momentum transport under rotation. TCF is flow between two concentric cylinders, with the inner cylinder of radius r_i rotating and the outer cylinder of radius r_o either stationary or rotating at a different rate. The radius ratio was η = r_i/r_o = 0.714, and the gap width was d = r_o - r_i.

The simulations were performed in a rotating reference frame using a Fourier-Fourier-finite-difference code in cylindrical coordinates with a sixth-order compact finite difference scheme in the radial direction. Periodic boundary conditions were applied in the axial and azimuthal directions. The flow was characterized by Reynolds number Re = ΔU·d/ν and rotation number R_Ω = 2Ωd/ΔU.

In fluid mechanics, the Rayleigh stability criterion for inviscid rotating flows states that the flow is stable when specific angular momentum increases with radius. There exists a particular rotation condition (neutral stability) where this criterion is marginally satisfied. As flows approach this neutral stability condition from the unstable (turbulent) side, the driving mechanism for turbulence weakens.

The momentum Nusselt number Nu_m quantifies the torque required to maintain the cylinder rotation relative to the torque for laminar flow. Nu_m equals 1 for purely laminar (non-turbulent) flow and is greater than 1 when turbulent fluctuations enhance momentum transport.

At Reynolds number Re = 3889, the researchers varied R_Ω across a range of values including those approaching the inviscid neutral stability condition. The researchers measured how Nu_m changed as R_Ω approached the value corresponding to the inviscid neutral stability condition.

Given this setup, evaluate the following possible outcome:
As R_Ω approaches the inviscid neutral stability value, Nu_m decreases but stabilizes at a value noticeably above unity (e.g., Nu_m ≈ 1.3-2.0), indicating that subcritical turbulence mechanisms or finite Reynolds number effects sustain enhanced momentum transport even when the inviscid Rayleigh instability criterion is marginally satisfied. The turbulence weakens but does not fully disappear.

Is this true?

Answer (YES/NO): NO